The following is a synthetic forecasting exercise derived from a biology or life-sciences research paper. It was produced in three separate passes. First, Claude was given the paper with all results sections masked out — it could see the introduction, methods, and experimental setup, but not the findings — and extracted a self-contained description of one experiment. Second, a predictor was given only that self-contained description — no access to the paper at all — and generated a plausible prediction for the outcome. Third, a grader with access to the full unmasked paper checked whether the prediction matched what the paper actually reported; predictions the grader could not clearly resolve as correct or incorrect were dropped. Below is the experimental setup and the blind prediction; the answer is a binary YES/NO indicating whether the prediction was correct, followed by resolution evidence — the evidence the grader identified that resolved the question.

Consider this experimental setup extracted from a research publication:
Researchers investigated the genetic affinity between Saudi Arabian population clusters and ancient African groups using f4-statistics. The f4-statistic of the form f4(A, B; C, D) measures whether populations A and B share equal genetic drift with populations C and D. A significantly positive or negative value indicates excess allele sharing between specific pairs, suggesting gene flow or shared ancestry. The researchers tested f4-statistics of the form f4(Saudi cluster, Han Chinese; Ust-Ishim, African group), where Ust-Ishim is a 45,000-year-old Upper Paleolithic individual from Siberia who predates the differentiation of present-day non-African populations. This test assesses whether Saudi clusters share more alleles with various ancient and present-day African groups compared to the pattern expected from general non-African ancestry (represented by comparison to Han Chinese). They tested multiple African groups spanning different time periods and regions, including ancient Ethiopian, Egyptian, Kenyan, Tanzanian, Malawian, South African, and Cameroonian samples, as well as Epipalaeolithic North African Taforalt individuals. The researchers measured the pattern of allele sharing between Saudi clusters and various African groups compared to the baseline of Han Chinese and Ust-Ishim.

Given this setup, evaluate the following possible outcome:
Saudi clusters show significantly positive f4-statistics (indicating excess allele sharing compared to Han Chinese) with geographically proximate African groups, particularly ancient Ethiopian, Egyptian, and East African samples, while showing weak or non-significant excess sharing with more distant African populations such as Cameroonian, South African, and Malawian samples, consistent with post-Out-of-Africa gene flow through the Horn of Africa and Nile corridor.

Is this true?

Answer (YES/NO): NO